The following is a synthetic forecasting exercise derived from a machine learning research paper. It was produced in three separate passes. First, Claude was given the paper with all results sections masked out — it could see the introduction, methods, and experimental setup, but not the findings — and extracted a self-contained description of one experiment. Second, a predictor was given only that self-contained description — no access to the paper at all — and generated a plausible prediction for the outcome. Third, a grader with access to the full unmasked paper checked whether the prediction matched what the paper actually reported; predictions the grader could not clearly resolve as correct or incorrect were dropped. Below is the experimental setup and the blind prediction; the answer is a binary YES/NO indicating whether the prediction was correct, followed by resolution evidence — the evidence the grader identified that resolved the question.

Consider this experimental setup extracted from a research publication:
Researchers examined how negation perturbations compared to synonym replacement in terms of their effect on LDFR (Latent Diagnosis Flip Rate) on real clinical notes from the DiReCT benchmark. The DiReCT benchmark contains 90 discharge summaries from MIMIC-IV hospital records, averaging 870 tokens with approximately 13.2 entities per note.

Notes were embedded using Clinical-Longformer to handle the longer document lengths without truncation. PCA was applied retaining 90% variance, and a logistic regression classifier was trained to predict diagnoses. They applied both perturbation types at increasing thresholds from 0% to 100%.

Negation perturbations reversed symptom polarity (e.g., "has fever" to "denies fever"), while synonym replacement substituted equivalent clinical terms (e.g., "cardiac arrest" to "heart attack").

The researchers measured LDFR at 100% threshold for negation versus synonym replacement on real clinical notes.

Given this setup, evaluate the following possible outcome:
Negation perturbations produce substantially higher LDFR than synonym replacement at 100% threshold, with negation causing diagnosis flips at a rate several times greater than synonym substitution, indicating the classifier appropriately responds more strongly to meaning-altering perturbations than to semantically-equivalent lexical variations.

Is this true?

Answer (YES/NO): NO